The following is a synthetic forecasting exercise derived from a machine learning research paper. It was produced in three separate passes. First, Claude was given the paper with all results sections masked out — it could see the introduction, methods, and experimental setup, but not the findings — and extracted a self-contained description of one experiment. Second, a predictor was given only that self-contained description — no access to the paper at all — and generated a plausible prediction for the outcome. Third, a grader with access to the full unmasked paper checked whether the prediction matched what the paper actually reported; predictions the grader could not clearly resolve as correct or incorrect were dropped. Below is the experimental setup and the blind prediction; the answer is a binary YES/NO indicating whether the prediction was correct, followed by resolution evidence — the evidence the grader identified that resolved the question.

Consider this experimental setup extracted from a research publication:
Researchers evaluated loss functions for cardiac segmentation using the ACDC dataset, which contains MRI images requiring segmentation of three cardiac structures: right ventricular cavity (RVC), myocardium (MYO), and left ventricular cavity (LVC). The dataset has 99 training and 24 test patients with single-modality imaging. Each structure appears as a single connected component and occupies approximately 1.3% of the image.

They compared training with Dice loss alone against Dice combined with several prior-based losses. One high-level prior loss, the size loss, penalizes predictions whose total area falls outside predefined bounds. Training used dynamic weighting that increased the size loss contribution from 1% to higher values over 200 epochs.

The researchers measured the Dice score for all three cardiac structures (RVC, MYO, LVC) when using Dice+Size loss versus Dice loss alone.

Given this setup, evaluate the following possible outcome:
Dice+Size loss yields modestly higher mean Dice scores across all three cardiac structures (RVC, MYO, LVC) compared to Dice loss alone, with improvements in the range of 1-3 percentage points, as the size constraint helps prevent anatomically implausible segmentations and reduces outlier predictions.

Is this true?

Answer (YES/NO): NO